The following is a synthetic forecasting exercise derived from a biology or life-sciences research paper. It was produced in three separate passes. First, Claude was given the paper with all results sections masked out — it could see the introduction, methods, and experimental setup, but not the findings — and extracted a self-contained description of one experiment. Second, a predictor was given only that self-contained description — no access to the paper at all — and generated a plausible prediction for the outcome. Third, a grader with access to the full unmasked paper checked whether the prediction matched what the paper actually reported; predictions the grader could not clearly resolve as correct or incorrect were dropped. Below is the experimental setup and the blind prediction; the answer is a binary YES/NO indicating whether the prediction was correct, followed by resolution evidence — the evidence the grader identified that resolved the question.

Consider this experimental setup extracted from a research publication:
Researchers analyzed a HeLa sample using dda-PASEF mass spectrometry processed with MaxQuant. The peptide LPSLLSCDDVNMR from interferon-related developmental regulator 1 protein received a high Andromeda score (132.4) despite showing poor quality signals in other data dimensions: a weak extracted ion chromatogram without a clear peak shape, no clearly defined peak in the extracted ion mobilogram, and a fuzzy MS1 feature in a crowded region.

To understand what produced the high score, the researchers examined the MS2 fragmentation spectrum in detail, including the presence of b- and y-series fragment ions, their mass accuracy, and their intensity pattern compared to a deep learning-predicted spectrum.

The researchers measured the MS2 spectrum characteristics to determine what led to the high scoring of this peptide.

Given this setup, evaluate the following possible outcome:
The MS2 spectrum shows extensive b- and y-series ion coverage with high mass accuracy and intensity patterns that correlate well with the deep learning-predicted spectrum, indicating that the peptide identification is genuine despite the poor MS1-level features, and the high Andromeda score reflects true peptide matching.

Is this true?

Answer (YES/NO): NO